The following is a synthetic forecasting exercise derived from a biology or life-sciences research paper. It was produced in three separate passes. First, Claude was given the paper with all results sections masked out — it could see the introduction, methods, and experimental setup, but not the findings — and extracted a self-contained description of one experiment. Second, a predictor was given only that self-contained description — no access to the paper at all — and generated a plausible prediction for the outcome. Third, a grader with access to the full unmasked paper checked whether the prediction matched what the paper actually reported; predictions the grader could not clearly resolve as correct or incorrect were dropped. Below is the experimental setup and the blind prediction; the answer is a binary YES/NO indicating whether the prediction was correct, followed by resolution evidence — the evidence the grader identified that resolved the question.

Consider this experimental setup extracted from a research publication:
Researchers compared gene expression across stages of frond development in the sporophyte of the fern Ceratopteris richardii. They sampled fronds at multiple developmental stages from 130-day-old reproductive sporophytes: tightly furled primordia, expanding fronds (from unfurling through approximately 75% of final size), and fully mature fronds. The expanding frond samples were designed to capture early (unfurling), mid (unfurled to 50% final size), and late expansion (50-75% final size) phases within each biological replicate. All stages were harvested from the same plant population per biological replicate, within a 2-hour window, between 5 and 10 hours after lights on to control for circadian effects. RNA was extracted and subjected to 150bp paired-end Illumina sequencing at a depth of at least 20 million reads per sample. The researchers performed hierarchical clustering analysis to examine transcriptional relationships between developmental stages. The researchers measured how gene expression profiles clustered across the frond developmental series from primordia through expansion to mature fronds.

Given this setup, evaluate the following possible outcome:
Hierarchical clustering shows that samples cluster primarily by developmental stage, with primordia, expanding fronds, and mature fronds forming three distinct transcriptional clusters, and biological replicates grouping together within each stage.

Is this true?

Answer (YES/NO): NO